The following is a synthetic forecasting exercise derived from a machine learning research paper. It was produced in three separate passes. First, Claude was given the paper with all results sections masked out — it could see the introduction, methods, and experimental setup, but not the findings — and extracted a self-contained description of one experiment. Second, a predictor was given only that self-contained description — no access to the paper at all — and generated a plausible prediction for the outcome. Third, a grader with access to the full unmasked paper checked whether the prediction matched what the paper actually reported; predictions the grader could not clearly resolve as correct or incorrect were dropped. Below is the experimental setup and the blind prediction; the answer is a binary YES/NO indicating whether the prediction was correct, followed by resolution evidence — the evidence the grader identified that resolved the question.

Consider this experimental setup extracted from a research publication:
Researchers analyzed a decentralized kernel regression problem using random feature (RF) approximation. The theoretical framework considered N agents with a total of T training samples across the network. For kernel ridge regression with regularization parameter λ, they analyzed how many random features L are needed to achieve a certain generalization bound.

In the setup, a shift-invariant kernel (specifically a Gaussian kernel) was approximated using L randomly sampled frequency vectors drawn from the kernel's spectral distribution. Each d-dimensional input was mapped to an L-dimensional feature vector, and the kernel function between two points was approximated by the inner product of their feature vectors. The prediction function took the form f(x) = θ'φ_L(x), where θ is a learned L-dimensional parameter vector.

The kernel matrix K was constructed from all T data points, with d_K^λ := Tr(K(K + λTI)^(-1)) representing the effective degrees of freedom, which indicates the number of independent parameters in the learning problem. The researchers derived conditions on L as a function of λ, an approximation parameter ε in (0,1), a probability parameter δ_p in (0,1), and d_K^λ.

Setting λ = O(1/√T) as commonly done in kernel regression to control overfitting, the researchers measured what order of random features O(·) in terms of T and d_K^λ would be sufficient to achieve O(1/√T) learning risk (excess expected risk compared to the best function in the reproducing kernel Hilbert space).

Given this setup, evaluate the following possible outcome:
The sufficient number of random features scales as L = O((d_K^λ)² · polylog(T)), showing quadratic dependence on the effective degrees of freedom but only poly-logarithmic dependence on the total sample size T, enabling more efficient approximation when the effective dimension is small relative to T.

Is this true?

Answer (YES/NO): NO